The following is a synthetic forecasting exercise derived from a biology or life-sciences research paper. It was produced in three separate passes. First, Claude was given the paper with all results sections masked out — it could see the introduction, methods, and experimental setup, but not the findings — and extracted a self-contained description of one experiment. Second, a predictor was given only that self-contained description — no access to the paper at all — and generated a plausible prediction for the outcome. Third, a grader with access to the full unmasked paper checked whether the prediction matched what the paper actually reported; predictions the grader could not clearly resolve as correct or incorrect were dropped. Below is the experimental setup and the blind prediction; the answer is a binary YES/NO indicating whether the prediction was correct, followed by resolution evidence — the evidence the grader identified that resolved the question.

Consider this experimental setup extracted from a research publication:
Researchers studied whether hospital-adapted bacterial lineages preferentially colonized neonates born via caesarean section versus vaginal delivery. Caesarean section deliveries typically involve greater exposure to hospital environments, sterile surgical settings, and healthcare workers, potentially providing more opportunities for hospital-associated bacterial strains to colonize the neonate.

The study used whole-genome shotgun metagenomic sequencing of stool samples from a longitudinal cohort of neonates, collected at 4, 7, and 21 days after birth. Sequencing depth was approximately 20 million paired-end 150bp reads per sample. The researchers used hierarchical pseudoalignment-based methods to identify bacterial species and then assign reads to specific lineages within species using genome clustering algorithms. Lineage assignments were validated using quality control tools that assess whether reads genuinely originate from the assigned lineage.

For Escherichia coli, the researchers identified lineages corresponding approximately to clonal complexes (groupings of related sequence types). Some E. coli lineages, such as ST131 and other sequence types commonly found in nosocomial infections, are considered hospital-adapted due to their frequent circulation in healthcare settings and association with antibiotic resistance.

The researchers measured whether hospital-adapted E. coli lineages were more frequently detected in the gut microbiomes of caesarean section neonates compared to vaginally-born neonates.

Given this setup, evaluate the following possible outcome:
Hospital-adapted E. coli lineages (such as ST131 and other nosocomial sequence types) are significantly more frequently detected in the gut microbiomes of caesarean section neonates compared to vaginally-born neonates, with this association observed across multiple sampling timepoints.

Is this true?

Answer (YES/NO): NO